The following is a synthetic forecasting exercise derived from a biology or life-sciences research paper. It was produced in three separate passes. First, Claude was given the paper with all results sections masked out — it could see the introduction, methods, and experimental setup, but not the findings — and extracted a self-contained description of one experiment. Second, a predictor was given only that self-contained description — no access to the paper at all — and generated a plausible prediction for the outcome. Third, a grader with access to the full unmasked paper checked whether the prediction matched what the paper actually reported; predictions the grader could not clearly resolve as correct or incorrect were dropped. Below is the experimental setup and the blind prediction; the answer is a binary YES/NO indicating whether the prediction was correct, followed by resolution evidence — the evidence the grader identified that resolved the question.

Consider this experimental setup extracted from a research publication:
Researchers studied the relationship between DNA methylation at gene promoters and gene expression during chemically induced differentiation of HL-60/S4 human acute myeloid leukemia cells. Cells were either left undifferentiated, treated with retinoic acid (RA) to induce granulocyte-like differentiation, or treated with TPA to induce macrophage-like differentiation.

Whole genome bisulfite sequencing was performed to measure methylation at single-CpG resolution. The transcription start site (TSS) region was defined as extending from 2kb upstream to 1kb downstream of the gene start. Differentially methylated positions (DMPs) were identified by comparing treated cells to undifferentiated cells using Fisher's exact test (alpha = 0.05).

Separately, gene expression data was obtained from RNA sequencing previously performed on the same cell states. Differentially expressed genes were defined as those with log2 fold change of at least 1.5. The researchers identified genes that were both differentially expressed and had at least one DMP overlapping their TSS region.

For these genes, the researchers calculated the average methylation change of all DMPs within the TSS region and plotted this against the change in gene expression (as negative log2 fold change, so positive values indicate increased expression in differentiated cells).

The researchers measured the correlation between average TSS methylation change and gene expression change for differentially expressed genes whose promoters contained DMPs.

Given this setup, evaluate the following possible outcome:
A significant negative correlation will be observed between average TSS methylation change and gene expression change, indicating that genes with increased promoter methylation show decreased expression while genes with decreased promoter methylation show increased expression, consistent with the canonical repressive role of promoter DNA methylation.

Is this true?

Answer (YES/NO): NO